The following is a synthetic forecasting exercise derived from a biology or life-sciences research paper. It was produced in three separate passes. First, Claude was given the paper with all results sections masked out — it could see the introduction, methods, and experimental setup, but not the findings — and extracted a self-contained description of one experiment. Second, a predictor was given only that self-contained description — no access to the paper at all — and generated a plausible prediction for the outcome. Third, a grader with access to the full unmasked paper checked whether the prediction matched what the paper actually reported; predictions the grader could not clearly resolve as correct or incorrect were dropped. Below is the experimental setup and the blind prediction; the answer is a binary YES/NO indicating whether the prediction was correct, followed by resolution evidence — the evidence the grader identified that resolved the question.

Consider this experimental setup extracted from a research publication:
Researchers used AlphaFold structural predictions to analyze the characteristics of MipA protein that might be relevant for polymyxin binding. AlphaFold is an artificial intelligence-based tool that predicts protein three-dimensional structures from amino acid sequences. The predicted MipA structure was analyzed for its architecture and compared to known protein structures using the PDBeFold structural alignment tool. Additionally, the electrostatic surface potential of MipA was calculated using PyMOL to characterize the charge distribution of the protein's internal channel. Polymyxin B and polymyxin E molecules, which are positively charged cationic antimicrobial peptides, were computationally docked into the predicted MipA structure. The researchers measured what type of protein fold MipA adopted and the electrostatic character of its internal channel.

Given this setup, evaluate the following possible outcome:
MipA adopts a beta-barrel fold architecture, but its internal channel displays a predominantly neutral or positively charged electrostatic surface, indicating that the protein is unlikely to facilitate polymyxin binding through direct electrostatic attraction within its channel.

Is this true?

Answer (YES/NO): NO